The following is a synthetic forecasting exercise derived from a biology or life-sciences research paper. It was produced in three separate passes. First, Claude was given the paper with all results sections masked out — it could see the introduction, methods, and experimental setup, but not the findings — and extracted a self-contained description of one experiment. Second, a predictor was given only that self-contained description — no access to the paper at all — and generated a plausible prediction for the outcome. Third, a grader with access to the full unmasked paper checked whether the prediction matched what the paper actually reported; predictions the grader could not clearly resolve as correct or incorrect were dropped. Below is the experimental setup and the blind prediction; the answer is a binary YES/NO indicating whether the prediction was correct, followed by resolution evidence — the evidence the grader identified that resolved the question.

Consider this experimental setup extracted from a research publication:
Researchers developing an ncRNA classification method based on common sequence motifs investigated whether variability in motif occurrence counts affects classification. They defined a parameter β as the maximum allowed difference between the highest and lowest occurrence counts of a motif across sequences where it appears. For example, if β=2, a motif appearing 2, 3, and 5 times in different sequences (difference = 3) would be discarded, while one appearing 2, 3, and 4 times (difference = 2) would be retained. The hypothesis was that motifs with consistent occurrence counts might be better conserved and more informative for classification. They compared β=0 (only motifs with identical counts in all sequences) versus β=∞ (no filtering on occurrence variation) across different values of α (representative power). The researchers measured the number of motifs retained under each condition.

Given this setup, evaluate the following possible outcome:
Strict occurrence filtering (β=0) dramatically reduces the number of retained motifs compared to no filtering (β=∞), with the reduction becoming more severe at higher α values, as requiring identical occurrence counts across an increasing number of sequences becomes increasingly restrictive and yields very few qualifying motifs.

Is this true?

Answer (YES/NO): NO